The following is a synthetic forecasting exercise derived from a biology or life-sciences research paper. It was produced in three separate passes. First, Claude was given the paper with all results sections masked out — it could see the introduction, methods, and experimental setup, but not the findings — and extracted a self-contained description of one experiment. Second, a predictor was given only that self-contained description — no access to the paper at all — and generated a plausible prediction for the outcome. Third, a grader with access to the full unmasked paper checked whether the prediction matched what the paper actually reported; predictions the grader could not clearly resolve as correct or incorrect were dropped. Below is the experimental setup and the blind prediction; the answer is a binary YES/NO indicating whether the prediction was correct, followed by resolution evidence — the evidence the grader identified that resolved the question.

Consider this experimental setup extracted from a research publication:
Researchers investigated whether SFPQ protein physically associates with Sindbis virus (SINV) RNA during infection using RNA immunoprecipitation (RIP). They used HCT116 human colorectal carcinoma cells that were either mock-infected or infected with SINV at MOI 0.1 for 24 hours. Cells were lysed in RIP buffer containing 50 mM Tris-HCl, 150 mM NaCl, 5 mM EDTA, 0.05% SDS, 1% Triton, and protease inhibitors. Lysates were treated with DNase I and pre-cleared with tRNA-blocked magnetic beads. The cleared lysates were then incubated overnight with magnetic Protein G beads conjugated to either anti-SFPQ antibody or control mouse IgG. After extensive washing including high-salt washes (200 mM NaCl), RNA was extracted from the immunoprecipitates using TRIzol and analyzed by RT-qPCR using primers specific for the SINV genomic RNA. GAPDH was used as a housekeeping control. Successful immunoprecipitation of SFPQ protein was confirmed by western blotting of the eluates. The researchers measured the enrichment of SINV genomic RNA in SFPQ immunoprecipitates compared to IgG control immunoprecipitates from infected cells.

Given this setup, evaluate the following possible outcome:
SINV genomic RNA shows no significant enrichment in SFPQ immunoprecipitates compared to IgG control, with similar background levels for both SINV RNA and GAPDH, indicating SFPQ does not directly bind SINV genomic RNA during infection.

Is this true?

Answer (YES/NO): NO